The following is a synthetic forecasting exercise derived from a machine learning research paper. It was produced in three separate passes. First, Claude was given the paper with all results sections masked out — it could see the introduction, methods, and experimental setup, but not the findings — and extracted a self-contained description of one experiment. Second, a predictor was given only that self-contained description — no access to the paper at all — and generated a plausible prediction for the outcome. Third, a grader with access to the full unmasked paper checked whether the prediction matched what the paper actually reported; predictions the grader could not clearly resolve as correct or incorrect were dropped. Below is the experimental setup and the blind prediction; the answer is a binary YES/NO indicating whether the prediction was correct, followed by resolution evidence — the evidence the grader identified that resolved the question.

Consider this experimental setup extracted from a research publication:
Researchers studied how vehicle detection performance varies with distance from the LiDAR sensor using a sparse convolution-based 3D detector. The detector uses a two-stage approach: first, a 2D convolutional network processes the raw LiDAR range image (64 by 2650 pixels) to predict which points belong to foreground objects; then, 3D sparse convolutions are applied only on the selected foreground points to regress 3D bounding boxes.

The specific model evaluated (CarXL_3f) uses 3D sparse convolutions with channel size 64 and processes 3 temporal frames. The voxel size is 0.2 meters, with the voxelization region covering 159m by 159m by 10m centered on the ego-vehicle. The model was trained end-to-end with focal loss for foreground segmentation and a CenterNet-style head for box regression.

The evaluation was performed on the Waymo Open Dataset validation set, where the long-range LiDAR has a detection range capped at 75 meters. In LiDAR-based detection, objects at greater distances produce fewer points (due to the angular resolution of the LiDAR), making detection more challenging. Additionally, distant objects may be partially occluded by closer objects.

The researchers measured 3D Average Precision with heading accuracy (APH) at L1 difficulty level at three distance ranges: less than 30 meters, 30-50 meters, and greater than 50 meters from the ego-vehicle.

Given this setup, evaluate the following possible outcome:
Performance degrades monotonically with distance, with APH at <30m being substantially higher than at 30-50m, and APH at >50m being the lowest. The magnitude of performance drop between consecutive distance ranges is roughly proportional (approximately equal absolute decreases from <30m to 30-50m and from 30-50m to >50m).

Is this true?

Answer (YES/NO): NO